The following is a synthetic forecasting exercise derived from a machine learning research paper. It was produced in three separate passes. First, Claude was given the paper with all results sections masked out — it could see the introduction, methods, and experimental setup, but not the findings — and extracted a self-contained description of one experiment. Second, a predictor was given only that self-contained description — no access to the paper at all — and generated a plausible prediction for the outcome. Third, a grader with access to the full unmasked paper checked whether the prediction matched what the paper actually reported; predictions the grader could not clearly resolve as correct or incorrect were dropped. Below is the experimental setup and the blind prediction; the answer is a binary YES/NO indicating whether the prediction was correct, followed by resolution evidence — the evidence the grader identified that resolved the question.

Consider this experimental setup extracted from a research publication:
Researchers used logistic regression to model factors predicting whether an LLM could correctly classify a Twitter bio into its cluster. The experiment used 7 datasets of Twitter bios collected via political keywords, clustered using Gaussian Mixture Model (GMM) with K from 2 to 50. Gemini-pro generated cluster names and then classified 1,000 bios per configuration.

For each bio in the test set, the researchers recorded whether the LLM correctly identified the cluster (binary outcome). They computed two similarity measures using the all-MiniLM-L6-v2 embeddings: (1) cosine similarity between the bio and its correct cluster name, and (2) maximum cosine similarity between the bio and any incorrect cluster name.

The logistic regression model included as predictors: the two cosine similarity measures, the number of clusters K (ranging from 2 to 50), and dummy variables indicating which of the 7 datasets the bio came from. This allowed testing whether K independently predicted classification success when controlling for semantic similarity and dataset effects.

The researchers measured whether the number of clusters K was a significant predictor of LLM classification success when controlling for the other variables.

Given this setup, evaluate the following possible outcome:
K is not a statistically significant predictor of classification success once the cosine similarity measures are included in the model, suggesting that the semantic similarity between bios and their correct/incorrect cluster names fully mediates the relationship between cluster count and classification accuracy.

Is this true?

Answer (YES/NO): NO